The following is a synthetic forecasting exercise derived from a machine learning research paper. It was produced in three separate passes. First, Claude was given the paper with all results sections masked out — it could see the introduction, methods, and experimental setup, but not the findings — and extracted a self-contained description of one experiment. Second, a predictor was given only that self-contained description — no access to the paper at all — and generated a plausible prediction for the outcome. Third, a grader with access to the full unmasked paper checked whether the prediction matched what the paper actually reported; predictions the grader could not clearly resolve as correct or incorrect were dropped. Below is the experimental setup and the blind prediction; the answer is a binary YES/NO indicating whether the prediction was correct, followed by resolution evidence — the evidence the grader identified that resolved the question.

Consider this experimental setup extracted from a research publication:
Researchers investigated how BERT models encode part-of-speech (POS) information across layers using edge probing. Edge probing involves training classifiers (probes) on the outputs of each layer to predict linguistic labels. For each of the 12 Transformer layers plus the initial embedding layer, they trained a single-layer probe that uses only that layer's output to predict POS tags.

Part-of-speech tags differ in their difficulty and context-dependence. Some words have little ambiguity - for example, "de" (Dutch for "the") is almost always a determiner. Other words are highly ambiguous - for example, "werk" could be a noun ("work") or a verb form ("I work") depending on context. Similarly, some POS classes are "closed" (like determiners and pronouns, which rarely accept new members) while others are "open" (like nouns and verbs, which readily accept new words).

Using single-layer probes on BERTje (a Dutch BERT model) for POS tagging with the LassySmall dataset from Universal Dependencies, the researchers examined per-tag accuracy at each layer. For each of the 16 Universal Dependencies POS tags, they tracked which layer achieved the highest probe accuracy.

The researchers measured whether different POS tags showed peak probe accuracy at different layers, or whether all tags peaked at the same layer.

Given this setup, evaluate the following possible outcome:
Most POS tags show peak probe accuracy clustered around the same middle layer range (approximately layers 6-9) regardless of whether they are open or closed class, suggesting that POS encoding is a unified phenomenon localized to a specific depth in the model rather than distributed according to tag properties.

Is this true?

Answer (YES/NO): NO